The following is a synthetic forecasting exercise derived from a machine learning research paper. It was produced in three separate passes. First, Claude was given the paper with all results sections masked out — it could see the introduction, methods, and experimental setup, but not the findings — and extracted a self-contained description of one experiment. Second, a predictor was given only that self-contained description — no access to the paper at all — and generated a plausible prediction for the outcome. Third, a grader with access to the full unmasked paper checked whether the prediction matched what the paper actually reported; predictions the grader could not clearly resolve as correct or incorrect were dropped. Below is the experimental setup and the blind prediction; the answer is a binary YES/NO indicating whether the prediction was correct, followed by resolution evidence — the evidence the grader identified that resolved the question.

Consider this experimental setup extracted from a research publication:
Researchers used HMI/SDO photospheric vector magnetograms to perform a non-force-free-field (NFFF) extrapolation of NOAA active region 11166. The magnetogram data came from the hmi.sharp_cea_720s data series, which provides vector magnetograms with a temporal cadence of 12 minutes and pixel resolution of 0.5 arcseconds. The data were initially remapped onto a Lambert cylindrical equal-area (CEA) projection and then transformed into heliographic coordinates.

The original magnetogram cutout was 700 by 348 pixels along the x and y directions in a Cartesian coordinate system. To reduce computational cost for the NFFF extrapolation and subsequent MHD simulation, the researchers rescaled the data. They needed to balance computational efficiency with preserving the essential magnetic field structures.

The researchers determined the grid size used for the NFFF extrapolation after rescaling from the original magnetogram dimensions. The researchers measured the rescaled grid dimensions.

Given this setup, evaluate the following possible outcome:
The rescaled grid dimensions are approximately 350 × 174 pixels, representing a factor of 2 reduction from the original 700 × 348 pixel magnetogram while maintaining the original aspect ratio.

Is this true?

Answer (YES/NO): YES